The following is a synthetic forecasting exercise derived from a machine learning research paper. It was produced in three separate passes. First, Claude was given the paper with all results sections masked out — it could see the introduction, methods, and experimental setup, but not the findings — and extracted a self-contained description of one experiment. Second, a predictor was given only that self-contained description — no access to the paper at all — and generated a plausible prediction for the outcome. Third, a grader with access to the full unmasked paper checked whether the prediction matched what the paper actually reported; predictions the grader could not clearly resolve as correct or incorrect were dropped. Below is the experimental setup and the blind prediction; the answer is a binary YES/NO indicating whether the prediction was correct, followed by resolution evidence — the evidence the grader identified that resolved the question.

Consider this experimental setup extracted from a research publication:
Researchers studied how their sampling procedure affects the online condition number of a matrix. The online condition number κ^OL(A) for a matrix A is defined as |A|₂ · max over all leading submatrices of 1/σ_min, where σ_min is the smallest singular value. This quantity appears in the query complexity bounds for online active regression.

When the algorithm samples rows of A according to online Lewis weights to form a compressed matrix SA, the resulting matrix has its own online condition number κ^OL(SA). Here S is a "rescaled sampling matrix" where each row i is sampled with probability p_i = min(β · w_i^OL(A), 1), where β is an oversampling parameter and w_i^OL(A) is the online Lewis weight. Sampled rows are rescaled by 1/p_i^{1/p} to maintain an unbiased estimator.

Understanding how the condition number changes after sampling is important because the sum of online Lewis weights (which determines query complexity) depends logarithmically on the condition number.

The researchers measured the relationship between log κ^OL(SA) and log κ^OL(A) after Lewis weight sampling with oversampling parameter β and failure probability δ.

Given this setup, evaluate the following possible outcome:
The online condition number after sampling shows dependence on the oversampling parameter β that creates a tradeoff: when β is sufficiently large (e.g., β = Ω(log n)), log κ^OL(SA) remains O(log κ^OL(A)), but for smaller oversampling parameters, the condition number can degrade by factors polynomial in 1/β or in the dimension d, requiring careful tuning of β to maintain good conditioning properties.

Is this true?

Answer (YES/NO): NO